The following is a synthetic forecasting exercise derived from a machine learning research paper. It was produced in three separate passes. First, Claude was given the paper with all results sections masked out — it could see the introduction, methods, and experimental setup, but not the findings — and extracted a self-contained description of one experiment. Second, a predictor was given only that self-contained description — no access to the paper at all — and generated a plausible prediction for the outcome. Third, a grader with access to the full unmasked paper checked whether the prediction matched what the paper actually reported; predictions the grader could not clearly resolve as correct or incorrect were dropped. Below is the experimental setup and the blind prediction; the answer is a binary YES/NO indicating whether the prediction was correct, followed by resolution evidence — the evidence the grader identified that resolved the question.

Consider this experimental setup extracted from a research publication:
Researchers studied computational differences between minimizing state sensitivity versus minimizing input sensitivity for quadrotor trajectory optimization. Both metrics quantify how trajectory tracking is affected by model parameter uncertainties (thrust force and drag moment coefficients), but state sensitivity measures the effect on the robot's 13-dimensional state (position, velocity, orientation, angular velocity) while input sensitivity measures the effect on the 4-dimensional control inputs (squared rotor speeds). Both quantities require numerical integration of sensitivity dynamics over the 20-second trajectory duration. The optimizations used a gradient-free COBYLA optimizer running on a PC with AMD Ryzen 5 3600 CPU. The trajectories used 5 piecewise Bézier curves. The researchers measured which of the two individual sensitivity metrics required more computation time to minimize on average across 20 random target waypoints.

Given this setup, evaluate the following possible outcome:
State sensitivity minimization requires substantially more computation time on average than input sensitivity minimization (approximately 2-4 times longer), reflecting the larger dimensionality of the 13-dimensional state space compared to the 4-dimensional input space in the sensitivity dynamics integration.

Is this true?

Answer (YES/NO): YES